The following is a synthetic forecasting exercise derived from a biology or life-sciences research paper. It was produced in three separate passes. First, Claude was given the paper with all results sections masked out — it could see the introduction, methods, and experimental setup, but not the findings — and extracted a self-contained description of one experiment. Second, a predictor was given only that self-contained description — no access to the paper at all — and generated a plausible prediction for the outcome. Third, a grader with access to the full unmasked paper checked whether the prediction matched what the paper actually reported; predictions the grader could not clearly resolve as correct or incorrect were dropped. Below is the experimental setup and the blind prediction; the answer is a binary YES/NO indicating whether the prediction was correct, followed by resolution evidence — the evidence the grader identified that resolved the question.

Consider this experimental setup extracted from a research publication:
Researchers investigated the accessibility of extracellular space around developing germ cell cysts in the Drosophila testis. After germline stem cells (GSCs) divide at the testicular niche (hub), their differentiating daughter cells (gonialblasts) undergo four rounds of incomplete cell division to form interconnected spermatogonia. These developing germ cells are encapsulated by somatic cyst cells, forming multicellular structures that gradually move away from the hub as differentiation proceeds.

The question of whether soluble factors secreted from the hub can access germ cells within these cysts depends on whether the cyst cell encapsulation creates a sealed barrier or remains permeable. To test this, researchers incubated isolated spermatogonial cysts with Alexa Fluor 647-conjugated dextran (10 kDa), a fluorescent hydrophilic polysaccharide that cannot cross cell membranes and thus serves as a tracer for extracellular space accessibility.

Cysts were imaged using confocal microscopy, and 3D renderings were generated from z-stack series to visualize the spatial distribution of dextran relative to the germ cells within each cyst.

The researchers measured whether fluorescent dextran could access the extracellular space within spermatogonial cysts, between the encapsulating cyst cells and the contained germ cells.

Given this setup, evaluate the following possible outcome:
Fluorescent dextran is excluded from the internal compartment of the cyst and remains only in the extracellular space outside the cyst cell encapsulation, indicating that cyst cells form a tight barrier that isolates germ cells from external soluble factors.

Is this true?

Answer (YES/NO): NO